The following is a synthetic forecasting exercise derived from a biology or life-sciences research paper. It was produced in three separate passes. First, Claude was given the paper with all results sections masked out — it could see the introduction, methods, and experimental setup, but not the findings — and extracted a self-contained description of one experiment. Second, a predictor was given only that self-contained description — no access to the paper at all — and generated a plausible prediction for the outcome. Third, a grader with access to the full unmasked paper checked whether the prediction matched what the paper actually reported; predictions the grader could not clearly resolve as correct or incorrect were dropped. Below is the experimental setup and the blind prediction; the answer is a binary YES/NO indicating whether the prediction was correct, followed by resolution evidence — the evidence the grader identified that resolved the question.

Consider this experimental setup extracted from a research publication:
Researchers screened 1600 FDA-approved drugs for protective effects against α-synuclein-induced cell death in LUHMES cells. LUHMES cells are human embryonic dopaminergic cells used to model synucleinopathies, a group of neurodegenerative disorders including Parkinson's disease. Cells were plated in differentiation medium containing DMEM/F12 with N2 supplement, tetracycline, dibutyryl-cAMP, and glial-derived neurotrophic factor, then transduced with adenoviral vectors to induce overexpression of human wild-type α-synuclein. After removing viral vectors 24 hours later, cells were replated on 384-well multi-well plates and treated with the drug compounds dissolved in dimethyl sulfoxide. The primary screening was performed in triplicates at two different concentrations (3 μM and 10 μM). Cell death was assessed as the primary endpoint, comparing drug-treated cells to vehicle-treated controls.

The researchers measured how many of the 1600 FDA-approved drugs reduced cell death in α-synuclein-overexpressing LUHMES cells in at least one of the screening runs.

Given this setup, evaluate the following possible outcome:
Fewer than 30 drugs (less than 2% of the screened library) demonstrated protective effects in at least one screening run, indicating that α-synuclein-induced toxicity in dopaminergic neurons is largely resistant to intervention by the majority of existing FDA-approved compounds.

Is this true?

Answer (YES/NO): NO